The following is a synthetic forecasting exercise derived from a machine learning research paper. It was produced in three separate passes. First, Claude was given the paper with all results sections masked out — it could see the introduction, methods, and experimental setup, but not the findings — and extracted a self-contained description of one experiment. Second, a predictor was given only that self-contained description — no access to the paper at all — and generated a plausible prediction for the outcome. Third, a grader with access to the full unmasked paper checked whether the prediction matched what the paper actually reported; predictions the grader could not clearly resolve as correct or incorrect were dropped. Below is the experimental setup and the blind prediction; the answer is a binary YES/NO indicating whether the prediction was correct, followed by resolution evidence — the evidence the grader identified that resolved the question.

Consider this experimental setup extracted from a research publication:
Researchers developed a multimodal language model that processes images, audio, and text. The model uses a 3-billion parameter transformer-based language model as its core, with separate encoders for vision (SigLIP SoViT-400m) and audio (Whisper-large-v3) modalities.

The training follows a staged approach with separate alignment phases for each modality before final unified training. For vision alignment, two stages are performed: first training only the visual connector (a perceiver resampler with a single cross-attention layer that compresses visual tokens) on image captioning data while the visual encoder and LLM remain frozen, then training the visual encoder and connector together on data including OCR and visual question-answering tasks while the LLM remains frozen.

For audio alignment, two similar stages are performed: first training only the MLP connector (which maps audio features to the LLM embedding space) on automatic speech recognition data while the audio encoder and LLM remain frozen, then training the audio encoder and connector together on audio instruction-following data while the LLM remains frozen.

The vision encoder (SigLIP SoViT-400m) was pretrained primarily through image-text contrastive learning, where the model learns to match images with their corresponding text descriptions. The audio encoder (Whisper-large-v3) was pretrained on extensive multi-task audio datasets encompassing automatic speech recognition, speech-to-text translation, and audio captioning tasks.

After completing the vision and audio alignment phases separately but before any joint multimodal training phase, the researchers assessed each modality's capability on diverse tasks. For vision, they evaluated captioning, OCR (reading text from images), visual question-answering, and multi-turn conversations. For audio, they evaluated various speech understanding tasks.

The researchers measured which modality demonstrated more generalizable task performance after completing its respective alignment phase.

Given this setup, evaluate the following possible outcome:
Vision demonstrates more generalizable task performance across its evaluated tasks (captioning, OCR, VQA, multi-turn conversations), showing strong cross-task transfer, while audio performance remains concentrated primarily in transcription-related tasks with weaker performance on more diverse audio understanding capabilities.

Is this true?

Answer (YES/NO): NO